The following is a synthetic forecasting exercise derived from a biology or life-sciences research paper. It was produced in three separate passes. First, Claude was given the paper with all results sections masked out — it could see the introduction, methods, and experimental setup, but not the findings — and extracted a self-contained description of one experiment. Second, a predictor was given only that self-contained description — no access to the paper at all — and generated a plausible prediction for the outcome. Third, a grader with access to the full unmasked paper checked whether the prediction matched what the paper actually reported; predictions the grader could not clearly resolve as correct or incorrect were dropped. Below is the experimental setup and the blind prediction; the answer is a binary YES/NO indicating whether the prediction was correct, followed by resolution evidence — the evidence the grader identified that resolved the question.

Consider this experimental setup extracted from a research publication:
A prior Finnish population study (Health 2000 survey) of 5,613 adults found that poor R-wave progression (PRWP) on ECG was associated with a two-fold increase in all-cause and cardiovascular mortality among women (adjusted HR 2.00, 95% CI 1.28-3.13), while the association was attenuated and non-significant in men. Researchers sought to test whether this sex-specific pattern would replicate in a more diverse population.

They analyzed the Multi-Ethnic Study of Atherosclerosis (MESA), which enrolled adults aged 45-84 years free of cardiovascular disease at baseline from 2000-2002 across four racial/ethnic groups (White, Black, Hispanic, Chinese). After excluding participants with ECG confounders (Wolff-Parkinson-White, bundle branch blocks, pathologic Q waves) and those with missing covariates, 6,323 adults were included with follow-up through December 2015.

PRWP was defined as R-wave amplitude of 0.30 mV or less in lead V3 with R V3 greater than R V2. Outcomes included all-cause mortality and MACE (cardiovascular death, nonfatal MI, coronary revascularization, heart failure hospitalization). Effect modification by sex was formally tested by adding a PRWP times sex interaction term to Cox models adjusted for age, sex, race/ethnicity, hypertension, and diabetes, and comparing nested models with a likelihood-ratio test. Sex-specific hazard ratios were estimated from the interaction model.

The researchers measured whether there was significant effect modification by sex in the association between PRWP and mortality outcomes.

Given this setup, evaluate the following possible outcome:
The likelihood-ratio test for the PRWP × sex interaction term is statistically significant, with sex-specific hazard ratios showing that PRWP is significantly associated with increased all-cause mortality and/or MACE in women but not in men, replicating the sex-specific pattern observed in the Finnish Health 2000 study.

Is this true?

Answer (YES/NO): NO